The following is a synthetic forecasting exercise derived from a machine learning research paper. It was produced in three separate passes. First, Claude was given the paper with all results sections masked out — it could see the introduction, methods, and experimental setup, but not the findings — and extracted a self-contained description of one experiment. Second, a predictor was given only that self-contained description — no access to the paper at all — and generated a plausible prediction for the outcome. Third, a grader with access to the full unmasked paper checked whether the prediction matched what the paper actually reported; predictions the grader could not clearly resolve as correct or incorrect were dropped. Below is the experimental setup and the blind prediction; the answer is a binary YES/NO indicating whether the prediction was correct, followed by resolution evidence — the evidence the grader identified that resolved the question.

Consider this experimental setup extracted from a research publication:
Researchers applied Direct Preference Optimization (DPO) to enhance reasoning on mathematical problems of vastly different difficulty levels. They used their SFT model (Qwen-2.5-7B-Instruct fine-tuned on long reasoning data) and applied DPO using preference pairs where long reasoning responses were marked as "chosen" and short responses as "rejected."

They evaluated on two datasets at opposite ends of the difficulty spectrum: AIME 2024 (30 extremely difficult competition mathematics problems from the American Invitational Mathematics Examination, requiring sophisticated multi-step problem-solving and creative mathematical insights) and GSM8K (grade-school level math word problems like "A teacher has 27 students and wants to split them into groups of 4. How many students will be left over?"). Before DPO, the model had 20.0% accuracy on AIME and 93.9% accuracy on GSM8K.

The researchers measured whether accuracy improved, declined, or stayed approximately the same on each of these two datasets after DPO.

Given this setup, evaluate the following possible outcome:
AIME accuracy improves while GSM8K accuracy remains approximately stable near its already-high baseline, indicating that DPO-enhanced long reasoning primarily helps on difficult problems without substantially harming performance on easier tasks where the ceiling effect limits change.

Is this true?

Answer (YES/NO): NO